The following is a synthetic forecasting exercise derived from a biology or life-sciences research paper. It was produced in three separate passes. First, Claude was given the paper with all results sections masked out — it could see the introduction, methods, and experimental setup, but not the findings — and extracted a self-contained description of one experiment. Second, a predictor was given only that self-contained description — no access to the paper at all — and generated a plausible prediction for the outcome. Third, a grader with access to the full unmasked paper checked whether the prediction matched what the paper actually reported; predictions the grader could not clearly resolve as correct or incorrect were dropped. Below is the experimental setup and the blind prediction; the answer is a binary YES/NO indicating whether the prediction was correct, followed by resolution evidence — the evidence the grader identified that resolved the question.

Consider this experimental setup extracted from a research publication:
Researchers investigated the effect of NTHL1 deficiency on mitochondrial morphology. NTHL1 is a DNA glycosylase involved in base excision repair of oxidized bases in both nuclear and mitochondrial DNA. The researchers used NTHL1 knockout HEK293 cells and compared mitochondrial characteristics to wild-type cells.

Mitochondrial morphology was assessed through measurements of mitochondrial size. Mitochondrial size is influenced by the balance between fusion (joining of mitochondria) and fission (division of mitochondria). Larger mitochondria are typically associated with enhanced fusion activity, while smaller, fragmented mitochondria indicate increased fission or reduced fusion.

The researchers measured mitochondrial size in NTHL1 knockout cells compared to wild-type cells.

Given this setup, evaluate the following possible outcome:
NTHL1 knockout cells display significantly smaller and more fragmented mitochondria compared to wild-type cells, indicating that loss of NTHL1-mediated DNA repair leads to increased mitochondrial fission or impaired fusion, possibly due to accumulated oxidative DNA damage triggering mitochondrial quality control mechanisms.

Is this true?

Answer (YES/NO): NO